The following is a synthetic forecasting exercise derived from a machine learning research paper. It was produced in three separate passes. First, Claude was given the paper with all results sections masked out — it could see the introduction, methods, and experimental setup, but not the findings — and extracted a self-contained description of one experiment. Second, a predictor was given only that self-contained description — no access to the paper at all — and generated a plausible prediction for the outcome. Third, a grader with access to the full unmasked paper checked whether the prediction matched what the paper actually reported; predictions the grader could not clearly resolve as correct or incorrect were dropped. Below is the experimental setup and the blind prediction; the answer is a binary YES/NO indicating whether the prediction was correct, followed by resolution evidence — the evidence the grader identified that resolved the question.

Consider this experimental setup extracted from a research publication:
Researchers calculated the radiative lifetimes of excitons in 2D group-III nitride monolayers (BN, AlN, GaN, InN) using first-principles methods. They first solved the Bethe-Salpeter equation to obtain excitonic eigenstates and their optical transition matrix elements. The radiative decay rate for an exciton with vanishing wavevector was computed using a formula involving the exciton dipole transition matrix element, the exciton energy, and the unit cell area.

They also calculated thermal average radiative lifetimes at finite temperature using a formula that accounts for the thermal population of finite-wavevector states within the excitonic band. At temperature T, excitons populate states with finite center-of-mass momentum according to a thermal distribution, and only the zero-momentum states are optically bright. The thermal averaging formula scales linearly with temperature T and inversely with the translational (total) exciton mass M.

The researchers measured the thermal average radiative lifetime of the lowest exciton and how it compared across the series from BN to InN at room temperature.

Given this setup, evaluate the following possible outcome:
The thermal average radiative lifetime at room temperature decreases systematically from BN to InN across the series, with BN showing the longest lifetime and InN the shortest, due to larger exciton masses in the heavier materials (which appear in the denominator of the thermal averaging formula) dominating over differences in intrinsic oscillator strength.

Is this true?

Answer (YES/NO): NO